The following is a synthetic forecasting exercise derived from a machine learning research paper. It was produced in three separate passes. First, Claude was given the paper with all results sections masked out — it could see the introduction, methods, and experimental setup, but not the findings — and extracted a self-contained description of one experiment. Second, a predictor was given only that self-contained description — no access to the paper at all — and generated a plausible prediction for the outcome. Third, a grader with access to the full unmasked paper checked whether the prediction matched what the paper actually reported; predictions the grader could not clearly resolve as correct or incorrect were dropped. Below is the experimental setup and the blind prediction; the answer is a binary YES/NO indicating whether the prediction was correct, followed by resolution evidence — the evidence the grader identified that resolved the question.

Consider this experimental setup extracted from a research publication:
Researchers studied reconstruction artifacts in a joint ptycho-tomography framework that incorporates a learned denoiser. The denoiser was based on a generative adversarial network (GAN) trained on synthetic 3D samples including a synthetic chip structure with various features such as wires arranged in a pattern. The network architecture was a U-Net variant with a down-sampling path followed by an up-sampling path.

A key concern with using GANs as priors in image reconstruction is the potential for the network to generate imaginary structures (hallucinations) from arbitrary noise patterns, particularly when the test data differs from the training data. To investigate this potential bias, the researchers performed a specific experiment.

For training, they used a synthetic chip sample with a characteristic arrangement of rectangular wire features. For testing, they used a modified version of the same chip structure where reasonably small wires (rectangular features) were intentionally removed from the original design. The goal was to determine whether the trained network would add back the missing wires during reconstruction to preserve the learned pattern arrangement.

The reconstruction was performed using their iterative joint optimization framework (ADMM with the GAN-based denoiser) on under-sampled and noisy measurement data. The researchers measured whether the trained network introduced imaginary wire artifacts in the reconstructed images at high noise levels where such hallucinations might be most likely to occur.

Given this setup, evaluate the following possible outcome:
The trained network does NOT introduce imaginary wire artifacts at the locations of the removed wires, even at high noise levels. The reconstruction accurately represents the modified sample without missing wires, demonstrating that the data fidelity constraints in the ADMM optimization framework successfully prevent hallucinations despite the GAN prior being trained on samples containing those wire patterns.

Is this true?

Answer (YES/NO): YES